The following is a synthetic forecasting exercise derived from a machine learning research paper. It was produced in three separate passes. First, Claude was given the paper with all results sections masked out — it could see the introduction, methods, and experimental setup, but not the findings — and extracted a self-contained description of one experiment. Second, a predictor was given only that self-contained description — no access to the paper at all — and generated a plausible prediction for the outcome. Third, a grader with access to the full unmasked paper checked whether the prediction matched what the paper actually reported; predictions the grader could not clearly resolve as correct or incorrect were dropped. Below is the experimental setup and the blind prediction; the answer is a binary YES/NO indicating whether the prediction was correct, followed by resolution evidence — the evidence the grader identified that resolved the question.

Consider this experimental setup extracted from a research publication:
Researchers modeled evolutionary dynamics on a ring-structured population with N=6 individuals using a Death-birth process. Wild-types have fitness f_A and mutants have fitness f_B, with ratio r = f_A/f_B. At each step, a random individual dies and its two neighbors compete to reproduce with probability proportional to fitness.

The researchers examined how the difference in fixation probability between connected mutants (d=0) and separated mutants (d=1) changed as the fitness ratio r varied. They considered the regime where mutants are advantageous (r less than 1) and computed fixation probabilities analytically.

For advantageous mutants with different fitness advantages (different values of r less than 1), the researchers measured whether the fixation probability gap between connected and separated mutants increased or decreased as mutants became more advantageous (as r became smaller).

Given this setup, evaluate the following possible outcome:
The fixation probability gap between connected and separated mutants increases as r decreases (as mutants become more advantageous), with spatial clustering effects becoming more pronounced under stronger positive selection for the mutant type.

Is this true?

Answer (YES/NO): NO